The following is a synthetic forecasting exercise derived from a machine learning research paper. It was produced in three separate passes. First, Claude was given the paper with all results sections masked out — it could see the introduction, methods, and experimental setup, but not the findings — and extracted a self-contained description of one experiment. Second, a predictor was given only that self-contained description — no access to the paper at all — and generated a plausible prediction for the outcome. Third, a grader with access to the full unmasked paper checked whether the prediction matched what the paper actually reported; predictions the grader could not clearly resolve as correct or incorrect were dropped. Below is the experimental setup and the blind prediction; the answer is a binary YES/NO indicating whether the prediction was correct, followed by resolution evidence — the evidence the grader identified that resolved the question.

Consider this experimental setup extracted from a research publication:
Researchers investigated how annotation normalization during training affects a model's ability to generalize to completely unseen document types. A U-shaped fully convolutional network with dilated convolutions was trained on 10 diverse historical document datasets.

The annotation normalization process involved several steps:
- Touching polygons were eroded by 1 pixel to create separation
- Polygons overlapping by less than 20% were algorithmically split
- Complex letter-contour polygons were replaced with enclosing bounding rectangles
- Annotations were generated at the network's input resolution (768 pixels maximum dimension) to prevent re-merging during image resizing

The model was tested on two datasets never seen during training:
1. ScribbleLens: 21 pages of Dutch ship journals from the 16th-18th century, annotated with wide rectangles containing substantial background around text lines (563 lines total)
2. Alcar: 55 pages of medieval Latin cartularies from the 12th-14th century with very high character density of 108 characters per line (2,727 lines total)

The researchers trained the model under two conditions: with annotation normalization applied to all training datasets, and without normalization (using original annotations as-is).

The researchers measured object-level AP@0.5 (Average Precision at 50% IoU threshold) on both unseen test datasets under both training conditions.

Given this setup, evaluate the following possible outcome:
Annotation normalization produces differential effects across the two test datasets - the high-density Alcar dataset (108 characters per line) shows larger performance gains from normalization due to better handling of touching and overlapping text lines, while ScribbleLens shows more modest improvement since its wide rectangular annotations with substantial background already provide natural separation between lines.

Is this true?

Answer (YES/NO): NO